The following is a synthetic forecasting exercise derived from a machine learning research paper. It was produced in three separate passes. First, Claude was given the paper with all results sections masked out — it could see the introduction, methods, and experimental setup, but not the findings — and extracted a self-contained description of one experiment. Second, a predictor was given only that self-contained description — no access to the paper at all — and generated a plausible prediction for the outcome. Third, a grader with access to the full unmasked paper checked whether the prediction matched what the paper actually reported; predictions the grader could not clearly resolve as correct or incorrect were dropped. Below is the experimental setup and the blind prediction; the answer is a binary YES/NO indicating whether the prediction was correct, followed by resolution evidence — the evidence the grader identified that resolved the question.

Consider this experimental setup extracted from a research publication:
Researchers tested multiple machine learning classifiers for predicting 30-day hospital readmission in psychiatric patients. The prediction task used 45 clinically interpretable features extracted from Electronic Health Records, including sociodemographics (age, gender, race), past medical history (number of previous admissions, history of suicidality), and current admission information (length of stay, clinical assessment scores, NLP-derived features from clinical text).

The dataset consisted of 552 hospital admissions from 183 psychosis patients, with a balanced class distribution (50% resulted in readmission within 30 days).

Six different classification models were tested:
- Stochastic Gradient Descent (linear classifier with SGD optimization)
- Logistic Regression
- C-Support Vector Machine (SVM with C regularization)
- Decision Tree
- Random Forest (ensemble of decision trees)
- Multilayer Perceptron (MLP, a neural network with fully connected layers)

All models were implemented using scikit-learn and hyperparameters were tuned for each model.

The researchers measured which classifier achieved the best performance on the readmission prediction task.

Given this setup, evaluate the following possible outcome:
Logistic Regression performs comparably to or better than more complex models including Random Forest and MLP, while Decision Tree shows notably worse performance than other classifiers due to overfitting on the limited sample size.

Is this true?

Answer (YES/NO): NO